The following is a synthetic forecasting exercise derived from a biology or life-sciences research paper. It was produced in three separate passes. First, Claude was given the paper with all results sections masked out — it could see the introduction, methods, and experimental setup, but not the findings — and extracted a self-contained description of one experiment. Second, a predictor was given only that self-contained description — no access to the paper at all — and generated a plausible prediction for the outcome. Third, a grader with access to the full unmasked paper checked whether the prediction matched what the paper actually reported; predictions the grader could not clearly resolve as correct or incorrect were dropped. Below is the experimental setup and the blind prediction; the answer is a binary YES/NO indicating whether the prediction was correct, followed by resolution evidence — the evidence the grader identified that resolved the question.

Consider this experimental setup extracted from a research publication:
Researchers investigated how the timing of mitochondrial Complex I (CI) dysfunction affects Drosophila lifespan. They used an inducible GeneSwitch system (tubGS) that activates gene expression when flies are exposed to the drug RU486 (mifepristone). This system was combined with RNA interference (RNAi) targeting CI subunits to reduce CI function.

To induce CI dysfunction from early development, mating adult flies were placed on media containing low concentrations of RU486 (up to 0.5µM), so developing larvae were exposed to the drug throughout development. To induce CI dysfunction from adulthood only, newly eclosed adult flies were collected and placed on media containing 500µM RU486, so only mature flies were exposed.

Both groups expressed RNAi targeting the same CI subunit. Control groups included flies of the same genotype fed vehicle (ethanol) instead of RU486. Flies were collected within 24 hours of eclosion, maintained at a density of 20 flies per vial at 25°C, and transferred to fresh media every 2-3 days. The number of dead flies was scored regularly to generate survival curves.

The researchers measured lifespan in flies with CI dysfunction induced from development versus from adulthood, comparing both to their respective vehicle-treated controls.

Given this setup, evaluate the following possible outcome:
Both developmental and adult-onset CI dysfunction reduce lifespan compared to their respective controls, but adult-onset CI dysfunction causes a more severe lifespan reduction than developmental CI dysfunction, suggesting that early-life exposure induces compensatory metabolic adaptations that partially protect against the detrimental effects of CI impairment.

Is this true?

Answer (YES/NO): NO